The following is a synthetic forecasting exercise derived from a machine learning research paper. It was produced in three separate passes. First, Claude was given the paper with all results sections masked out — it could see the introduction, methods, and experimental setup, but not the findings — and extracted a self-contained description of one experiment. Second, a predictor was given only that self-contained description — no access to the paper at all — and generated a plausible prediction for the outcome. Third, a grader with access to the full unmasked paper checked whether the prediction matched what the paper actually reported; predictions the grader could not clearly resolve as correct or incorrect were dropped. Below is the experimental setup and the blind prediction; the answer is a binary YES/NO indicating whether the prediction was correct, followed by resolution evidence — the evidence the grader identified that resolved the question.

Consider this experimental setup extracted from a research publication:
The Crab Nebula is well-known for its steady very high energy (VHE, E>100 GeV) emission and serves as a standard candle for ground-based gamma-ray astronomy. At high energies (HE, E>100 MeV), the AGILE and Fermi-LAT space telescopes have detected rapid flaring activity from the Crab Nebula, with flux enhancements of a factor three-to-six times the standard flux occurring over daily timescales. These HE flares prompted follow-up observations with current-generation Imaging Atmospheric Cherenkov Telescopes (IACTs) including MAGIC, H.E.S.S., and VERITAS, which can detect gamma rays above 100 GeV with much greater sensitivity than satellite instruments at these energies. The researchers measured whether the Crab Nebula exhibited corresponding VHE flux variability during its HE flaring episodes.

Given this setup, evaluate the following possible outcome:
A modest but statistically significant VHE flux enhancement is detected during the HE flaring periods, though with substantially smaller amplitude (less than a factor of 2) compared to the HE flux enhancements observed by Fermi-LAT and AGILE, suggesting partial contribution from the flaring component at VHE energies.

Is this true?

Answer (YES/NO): NO